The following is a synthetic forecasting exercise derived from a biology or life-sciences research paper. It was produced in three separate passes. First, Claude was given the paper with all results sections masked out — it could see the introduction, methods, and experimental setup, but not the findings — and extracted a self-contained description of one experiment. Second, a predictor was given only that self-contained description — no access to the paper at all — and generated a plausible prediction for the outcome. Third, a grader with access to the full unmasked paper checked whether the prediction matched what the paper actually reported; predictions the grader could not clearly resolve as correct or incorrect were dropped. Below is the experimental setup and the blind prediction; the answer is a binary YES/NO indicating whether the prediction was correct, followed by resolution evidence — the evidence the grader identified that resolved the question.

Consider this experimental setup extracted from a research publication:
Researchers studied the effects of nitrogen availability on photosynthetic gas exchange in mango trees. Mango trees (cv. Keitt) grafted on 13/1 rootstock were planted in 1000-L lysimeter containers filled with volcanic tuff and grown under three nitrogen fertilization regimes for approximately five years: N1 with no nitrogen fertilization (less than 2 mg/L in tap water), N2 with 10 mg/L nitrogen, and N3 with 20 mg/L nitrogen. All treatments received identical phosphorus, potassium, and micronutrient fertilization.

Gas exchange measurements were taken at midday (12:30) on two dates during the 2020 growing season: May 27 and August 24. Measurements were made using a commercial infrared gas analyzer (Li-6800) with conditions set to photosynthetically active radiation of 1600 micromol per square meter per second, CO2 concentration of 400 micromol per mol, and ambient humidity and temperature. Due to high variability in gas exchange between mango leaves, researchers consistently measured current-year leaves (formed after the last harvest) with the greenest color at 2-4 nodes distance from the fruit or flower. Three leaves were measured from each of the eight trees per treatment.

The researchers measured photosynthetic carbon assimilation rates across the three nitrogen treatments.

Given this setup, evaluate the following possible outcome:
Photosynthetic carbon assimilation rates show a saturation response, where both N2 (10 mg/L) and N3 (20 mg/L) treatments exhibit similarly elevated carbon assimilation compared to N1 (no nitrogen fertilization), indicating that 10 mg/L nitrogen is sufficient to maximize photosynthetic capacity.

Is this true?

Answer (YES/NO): NO